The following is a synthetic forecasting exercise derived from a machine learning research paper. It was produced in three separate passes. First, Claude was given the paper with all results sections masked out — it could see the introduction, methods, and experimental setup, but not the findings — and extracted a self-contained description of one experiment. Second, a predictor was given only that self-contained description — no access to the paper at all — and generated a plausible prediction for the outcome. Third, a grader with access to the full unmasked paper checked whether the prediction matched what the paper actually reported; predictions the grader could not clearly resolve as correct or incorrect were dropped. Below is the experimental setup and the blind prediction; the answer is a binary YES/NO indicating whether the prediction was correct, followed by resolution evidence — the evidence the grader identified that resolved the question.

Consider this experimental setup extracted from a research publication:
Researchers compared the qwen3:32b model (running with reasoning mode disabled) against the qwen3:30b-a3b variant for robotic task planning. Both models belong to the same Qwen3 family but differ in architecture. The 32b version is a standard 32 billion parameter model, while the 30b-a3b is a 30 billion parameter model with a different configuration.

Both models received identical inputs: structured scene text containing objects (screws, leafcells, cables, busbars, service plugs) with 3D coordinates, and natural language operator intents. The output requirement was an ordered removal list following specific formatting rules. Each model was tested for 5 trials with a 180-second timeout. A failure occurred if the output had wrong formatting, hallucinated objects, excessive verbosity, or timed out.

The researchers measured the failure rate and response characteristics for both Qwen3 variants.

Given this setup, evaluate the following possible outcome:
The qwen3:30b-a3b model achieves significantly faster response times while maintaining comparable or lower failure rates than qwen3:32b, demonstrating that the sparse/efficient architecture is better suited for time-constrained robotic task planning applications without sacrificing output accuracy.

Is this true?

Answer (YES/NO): NO